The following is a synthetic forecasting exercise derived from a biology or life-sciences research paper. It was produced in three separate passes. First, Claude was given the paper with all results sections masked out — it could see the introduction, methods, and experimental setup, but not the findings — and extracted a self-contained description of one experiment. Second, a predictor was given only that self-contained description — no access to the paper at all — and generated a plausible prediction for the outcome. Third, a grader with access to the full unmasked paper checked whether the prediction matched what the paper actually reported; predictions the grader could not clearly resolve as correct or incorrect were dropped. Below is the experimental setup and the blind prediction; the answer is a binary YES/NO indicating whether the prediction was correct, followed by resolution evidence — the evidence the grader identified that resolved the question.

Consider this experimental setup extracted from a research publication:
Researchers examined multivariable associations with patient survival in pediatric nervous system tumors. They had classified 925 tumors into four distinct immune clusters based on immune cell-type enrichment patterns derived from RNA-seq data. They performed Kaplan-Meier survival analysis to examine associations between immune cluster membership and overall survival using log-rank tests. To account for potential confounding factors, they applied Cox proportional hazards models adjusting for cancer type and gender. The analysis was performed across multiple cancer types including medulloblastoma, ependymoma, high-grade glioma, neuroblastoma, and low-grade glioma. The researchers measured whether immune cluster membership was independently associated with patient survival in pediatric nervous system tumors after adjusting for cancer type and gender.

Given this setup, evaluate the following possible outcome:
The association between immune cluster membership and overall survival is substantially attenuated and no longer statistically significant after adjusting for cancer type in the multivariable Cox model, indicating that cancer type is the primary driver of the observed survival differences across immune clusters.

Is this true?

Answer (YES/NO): NO